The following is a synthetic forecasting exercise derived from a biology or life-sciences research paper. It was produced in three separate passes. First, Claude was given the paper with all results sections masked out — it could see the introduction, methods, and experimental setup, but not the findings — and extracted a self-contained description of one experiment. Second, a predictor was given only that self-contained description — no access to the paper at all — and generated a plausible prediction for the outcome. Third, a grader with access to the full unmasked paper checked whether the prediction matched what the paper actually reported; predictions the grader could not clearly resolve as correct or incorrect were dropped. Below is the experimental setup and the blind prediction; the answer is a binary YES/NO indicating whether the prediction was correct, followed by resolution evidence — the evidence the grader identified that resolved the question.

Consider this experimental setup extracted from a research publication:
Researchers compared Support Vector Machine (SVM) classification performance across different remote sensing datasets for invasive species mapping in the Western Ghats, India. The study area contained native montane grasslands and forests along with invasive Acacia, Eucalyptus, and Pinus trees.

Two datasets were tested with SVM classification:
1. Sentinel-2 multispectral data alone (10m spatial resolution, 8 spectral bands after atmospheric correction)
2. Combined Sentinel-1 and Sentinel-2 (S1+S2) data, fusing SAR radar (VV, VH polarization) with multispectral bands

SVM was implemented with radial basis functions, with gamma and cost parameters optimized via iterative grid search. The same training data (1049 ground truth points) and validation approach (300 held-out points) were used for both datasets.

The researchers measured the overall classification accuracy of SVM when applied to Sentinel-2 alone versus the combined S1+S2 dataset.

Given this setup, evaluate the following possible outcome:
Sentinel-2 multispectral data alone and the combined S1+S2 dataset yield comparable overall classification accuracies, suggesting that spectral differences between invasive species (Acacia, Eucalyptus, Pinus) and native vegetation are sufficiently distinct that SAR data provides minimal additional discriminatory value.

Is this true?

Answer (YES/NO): NO